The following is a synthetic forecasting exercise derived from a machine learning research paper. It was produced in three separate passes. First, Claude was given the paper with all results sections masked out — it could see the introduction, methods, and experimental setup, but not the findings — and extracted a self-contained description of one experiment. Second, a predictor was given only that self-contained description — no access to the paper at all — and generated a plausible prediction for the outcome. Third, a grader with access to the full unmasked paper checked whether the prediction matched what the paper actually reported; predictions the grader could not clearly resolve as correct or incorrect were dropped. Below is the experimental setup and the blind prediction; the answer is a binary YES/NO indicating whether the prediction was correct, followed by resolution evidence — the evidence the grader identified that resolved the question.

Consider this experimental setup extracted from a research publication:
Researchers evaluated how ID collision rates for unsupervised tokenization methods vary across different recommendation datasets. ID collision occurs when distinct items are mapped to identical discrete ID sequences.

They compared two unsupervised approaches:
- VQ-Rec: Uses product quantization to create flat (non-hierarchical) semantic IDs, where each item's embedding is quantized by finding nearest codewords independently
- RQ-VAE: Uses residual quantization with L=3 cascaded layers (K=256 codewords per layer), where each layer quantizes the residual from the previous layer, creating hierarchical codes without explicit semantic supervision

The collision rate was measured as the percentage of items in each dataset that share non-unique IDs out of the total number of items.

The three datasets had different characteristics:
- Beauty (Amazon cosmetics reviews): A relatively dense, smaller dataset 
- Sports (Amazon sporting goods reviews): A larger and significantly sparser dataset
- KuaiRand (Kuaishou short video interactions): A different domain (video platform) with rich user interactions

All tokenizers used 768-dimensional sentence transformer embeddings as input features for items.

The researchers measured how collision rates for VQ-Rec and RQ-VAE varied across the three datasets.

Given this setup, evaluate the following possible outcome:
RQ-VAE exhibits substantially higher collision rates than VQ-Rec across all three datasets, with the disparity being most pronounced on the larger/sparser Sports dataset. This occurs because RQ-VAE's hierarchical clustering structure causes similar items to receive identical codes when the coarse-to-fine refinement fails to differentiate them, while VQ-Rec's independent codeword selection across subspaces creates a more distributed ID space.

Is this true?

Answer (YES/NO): NO